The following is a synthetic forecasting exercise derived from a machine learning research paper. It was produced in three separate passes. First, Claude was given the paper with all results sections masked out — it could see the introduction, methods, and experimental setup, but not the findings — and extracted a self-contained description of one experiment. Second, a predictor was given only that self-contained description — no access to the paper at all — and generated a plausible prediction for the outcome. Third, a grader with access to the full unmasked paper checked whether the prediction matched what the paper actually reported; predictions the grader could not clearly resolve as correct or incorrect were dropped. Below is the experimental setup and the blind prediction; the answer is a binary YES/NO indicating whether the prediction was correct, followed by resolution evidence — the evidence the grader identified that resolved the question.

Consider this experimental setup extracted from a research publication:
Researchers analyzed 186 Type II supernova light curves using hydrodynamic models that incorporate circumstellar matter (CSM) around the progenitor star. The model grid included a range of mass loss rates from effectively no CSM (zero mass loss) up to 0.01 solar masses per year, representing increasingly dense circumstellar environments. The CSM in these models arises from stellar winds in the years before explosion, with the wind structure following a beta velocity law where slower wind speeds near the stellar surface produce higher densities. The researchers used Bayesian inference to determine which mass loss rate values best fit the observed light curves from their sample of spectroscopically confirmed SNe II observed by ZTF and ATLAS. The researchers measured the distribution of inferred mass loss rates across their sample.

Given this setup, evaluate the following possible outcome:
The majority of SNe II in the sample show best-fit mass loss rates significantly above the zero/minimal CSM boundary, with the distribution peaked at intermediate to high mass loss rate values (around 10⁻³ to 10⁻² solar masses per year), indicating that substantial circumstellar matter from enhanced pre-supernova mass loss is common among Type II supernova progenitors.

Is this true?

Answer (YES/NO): YES